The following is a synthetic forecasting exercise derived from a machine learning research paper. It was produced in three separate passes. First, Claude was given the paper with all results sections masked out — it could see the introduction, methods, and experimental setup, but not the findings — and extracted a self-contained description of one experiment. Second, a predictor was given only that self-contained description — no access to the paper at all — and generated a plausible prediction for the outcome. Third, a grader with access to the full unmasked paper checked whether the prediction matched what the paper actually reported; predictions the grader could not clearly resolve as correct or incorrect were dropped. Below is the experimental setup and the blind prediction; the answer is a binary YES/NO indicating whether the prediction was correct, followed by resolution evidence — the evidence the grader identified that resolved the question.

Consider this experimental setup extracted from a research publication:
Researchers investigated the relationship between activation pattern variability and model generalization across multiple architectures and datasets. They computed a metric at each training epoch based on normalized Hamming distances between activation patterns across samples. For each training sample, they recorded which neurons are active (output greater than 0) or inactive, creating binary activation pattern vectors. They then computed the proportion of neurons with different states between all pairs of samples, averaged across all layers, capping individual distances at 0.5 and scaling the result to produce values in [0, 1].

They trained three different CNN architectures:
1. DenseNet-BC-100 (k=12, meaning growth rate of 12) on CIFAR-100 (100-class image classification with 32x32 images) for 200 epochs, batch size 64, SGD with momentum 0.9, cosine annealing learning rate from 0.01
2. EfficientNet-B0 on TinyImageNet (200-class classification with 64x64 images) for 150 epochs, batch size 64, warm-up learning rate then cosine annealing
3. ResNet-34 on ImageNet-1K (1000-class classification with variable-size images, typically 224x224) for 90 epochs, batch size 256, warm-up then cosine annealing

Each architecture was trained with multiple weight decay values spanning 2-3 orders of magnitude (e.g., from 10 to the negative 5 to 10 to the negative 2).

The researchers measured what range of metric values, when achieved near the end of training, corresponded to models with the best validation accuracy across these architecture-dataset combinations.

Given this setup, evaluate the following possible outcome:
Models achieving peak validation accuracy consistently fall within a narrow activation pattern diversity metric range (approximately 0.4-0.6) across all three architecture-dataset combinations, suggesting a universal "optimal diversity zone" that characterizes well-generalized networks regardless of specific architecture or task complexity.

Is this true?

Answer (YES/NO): NO